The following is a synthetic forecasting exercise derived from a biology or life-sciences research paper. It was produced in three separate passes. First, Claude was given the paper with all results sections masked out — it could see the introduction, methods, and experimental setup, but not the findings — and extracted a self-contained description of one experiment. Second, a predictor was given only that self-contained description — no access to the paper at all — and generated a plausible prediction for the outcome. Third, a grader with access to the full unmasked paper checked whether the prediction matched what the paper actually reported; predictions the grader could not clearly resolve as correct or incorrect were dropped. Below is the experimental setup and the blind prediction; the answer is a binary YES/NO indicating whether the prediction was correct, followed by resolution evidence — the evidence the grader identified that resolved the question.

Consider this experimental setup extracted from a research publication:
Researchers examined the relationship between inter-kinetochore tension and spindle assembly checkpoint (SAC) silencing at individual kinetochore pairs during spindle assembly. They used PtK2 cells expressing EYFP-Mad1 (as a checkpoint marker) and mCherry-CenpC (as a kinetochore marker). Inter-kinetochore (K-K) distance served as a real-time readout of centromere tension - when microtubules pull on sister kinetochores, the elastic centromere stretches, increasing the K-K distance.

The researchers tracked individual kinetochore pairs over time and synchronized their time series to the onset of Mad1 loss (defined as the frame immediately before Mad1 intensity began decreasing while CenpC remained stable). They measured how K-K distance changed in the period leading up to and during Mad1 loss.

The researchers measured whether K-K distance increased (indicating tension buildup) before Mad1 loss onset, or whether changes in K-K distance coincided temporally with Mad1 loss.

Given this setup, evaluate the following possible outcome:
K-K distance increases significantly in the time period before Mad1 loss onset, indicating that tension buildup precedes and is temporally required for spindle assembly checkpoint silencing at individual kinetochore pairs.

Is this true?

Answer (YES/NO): NO